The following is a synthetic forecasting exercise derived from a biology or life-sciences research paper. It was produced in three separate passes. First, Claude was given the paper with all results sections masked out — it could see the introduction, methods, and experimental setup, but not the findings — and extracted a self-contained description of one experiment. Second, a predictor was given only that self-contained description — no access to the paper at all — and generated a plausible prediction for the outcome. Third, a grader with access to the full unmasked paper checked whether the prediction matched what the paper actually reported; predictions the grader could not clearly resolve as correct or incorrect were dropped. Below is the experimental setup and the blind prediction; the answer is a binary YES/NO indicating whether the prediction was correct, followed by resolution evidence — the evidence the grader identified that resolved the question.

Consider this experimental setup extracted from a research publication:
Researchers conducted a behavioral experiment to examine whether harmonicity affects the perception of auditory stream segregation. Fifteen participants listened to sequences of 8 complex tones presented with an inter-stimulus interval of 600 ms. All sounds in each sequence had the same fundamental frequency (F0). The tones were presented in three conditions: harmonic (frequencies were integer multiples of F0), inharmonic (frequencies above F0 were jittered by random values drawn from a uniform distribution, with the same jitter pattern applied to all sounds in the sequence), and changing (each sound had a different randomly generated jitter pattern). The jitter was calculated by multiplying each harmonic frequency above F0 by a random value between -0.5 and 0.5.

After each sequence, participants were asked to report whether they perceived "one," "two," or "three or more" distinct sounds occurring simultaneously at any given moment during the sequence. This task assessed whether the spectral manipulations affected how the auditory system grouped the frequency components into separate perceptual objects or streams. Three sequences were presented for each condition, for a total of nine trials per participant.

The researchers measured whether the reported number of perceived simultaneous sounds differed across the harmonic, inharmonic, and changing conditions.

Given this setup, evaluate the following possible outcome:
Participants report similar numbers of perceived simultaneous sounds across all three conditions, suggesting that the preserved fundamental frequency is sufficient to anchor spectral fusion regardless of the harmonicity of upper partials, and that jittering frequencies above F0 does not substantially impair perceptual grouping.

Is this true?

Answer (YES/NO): NO